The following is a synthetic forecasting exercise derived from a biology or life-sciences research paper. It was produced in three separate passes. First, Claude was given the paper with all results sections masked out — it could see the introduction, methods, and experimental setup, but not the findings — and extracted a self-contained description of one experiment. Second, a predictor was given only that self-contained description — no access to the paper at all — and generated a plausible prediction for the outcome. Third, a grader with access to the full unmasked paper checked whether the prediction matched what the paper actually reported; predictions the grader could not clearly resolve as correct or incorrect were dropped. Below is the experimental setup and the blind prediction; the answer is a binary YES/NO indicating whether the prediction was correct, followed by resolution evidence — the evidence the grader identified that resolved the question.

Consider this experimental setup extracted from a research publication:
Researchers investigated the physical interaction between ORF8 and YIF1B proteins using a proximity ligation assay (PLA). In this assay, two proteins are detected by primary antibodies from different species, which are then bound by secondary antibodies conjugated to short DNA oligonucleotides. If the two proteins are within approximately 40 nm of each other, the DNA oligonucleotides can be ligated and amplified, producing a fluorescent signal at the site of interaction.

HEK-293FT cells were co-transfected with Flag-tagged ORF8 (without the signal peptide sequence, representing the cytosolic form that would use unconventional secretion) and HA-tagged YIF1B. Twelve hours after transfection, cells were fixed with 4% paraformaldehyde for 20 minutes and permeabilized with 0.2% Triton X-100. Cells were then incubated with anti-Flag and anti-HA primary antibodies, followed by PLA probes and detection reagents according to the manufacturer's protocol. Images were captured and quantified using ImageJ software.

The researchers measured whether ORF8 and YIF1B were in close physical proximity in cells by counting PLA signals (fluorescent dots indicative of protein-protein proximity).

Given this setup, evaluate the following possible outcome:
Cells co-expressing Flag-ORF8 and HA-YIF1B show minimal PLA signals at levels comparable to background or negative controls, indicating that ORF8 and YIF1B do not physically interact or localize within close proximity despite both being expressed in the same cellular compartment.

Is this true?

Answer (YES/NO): NO